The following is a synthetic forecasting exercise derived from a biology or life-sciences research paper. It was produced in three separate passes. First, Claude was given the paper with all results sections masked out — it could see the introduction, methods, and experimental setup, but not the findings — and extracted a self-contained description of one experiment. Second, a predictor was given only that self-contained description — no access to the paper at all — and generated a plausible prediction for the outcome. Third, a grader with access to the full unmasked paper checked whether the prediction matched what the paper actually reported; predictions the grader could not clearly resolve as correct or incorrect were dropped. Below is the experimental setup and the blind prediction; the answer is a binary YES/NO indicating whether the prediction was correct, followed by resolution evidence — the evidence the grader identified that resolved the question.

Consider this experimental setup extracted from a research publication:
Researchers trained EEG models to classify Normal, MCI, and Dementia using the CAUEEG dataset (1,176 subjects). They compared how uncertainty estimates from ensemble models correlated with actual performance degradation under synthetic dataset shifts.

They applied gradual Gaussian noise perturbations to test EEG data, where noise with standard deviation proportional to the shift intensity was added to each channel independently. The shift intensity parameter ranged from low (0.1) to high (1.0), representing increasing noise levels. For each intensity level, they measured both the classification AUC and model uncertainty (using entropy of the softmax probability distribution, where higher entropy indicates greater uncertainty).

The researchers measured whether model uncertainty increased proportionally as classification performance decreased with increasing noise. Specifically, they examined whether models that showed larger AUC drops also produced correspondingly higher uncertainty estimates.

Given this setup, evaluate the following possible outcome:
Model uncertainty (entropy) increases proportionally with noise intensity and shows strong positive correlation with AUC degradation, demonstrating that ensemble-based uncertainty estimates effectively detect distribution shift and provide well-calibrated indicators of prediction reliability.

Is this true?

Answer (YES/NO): NO